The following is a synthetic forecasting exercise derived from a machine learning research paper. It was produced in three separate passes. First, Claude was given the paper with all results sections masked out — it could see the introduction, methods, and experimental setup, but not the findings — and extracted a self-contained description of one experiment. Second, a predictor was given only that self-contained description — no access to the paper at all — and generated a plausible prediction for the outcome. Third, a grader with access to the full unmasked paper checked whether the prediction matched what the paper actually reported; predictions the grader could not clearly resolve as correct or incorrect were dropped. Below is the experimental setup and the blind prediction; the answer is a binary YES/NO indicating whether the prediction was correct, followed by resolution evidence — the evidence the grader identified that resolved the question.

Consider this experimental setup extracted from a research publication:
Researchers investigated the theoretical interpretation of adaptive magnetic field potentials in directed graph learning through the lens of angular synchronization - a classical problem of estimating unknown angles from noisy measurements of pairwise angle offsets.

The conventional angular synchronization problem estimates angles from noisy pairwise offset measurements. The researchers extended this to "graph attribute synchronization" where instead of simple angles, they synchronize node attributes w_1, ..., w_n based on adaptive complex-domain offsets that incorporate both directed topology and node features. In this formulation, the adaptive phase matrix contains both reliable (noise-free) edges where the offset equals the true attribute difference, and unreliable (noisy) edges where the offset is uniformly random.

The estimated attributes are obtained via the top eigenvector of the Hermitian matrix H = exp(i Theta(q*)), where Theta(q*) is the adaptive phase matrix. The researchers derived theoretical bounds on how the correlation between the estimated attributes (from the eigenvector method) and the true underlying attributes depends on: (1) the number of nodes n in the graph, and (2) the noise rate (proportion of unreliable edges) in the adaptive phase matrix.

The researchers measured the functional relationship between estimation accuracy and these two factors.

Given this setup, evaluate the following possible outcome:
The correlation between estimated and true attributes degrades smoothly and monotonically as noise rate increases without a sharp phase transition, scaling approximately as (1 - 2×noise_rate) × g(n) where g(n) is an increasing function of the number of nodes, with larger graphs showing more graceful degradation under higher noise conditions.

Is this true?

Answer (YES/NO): NO